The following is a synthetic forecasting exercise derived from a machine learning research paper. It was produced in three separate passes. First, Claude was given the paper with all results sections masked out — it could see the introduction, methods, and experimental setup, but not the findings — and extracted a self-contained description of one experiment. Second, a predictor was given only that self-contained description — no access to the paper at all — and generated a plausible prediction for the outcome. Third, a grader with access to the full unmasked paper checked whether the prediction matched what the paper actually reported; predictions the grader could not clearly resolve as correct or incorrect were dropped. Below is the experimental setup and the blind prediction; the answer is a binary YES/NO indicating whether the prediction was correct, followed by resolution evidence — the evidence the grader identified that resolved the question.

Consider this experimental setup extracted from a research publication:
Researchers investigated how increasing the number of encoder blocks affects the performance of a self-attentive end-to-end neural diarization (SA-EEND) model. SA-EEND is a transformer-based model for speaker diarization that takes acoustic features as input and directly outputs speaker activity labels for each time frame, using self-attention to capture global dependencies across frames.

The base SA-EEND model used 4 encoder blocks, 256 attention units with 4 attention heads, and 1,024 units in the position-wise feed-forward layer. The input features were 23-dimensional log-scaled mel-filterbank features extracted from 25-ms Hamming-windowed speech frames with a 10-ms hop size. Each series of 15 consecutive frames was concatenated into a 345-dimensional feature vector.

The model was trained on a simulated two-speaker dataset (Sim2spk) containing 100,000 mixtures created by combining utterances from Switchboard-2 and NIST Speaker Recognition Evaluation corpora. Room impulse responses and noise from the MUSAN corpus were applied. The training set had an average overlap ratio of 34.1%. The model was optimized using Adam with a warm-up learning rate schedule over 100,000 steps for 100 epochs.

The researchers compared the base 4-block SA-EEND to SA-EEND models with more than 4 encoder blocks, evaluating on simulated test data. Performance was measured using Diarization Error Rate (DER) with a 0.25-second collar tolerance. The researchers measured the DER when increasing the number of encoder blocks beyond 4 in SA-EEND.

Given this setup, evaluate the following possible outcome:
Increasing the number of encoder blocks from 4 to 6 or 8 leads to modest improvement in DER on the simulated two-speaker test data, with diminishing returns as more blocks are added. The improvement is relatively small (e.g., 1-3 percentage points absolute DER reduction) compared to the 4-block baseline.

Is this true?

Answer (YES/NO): NO